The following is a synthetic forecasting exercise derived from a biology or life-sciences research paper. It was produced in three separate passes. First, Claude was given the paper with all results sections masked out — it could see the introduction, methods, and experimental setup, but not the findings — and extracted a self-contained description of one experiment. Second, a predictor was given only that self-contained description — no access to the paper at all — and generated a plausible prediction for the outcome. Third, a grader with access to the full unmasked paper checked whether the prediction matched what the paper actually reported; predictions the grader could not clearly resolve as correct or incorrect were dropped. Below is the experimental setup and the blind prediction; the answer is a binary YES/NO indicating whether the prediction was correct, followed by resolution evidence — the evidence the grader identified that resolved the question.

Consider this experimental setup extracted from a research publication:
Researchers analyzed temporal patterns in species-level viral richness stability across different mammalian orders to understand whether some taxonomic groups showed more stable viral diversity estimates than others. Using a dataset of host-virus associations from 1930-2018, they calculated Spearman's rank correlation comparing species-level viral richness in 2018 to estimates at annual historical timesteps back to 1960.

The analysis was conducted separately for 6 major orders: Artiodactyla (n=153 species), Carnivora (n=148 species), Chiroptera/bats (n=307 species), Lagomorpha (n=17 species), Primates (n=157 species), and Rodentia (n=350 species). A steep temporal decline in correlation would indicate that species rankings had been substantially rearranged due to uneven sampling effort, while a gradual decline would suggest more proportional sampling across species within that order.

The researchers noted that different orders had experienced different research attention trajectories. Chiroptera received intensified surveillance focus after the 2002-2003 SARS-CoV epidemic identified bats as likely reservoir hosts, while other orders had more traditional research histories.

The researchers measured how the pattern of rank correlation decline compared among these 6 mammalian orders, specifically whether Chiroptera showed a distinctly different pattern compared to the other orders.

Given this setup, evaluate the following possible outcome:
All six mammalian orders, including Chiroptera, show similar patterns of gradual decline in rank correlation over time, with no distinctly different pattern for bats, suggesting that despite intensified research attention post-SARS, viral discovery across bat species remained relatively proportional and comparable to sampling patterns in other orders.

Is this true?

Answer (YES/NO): NO